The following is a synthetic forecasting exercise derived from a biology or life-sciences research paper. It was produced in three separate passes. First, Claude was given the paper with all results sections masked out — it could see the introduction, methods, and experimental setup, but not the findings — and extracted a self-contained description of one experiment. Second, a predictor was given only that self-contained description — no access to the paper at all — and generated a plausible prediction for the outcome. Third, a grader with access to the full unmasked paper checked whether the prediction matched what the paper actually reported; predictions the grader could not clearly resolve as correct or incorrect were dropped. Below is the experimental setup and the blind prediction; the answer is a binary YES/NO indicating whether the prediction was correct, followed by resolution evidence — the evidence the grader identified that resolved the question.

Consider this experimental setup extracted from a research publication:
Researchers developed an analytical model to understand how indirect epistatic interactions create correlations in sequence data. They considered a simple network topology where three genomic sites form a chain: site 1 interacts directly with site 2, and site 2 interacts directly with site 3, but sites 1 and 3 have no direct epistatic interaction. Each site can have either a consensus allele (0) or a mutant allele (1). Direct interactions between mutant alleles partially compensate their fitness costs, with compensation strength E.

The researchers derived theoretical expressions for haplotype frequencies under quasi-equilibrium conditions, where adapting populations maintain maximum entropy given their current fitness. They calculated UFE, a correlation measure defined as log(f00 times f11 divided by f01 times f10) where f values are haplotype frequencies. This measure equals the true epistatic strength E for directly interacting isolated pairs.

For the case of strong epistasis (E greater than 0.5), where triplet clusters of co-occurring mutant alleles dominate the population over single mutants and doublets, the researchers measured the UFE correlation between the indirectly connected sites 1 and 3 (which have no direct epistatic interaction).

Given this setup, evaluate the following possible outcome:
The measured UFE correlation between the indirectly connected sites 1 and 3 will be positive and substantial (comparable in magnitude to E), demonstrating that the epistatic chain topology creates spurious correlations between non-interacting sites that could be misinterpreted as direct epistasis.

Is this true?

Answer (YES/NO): YES